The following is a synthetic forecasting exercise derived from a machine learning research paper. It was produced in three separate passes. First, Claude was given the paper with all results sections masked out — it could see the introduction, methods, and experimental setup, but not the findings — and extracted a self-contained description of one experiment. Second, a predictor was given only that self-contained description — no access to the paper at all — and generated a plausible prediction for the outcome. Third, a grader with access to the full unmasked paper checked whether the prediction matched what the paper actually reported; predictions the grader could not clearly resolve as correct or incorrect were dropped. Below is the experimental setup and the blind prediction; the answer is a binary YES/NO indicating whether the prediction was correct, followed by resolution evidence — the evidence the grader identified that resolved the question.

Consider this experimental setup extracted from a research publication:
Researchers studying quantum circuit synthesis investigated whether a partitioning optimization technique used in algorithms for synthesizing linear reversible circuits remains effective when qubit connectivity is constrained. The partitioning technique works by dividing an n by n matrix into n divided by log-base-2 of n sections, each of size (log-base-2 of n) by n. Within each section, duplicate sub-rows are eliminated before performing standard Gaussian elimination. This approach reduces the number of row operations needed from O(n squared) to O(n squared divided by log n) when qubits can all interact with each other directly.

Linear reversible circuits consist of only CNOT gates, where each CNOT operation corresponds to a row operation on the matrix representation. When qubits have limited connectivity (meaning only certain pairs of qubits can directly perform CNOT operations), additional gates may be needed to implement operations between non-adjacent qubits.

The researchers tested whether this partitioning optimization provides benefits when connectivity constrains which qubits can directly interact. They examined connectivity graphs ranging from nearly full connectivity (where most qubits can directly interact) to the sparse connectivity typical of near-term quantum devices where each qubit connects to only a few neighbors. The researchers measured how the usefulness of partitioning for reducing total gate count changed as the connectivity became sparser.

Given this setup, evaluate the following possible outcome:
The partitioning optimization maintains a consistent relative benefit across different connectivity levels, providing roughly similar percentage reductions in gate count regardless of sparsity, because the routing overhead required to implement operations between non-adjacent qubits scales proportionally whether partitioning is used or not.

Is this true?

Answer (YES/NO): NO